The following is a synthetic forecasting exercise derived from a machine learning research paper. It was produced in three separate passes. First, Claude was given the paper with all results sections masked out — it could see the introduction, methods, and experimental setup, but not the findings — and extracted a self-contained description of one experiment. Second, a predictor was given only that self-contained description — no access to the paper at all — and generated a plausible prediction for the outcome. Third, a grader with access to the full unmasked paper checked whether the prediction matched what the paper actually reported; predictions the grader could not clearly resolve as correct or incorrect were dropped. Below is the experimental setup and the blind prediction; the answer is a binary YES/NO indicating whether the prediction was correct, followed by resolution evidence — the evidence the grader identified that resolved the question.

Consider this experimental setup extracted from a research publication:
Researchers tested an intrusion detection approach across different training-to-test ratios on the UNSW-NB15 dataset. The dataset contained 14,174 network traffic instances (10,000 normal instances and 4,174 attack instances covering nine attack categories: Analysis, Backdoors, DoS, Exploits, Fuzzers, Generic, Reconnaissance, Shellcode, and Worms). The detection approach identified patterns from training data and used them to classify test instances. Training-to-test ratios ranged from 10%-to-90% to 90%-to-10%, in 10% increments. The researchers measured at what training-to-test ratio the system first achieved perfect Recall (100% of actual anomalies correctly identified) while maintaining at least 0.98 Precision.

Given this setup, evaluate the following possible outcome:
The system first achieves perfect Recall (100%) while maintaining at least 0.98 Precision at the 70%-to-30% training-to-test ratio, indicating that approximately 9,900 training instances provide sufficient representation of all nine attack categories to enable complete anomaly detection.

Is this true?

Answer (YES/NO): NO